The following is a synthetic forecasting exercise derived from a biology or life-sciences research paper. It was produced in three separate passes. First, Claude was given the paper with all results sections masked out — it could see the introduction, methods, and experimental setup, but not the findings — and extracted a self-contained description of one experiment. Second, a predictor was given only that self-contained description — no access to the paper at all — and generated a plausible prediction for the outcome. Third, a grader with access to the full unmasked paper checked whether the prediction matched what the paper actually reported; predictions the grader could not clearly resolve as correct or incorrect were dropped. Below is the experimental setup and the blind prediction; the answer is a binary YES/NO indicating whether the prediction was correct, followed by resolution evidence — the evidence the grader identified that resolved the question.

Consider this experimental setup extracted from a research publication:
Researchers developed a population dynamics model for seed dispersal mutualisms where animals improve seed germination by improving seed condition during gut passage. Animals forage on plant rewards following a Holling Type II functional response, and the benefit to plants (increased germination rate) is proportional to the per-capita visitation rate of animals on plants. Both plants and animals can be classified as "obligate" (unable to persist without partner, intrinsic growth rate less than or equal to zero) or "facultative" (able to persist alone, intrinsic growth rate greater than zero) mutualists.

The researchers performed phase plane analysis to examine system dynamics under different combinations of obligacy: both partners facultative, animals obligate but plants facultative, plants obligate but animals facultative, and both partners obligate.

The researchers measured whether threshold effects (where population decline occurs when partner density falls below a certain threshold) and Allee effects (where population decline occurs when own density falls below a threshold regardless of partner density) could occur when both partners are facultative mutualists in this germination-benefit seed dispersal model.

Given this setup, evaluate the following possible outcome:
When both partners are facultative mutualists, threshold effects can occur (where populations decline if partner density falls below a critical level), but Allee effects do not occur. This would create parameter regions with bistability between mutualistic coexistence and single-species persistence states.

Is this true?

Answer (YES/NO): NO